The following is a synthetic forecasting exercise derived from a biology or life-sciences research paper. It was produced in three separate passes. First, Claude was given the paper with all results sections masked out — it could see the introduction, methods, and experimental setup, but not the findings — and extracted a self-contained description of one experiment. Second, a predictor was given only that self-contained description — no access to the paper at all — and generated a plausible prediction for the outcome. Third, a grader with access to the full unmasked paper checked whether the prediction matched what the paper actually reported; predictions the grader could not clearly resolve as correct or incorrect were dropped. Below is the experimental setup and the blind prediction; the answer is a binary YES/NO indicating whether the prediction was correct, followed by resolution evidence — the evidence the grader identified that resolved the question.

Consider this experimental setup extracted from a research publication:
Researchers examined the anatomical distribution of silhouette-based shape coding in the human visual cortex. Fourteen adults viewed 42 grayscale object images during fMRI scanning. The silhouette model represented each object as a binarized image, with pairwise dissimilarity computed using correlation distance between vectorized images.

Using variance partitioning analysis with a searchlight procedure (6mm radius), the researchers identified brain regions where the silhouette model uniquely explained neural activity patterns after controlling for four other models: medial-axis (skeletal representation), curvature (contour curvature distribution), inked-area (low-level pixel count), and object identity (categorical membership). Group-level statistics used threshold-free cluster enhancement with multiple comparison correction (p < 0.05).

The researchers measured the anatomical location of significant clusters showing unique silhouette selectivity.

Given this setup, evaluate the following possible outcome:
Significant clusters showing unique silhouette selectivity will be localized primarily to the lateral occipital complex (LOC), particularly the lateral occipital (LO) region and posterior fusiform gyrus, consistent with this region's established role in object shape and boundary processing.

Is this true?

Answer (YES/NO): NO